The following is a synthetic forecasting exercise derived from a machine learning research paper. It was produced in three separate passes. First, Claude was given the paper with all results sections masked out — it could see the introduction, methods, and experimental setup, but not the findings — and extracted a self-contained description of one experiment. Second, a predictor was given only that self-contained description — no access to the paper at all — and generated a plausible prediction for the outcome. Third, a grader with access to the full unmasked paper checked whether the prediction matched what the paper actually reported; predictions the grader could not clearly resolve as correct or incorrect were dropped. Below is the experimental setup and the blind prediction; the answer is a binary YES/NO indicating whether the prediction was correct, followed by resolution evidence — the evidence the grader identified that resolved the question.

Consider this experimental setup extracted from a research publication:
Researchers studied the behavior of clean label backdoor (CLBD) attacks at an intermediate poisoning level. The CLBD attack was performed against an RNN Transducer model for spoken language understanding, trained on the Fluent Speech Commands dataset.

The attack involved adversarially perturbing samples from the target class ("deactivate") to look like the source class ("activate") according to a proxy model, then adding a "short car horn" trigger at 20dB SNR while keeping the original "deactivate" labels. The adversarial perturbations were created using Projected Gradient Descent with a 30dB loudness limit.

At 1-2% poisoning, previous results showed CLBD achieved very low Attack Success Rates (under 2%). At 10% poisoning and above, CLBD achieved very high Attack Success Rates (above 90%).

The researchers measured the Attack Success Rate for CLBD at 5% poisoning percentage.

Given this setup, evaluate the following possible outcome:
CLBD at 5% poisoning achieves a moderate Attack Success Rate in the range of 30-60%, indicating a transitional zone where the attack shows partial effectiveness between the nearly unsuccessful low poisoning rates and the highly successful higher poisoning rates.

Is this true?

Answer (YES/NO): NO